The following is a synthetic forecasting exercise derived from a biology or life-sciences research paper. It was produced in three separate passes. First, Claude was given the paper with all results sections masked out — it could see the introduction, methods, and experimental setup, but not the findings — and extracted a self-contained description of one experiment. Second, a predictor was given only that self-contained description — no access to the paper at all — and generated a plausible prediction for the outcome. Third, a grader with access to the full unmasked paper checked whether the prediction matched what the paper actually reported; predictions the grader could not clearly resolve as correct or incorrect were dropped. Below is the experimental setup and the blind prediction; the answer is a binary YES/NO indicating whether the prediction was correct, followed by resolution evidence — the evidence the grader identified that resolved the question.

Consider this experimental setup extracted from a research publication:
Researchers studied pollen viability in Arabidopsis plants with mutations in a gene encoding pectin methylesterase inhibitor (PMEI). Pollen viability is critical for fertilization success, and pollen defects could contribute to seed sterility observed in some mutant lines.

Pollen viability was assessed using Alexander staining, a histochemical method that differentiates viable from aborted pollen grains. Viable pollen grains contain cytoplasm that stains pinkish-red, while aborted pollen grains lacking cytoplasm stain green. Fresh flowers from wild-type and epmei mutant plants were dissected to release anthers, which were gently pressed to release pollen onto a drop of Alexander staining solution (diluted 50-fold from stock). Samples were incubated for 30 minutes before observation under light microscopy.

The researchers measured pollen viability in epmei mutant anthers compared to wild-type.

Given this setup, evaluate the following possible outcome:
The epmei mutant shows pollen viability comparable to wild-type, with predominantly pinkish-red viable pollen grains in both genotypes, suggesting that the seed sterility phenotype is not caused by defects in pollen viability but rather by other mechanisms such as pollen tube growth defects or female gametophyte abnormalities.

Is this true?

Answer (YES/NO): YES